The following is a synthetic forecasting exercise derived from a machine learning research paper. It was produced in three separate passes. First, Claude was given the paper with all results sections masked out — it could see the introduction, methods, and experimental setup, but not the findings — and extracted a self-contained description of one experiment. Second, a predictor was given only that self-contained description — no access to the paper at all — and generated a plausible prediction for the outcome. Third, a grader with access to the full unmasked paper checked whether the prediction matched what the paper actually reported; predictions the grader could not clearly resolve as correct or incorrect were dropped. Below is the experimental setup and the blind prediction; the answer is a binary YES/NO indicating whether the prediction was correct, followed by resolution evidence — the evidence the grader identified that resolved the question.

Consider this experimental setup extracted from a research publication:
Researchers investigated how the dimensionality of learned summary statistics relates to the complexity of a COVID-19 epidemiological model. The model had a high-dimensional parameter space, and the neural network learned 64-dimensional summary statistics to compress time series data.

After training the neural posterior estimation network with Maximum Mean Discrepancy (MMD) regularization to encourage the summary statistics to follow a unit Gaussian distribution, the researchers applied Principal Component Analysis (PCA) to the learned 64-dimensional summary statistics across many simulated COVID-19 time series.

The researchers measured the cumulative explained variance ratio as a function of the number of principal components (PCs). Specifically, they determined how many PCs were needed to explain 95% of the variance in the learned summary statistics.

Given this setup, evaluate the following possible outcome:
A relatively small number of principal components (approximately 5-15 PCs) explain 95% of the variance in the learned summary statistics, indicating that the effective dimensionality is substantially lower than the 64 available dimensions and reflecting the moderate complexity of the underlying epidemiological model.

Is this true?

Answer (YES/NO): NO